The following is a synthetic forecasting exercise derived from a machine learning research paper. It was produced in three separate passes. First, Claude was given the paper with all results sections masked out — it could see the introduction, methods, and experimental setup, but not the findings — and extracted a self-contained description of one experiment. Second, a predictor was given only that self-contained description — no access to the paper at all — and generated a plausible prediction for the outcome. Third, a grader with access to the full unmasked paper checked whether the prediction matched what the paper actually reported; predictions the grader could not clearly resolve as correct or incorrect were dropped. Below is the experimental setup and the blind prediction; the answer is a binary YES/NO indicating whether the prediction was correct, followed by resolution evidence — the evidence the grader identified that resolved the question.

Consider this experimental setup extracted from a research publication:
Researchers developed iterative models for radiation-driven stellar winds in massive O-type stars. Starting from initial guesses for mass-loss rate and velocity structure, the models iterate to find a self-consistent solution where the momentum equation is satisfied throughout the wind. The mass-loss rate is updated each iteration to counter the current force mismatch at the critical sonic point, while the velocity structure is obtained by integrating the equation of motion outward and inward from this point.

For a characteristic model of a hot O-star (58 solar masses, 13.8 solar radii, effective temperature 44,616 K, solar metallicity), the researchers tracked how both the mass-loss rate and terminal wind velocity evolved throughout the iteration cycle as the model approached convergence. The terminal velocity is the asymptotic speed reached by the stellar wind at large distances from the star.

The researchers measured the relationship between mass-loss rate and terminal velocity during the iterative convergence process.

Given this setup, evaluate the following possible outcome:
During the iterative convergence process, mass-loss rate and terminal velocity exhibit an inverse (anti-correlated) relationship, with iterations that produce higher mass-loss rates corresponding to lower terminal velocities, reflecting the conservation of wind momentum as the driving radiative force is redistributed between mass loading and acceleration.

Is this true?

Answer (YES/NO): YES